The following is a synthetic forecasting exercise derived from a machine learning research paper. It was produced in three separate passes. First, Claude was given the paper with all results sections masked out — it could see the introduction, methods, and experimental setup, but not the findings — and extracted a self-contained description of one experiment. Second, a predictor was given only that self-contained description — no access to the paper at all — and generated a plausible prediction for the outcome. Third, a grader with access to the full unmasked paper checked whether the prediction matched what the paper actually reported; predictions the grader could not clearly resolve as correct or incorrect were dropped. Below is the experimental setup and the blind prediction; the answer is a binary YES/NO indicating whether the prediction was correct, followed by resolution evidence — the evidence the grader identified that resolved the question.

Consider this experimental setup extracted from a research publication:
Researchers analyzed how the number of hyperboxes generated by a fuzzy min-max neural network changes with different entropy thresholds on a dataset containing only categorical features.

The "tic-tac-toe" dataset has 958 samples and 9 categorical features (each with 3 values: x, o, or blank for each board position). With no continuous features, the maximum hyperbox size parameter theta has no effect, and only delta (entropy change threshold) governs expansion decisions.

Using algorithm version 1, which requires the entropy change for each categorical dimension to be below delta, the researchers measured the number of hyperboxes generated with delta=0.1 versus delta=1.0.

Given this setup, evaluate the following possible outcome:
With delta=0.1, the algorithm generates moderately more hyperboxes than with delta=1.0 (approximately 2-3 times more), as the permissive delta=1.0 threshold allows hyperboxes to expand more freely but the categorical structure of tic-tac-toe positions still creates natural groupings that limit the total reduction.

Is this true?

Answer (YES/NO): NO